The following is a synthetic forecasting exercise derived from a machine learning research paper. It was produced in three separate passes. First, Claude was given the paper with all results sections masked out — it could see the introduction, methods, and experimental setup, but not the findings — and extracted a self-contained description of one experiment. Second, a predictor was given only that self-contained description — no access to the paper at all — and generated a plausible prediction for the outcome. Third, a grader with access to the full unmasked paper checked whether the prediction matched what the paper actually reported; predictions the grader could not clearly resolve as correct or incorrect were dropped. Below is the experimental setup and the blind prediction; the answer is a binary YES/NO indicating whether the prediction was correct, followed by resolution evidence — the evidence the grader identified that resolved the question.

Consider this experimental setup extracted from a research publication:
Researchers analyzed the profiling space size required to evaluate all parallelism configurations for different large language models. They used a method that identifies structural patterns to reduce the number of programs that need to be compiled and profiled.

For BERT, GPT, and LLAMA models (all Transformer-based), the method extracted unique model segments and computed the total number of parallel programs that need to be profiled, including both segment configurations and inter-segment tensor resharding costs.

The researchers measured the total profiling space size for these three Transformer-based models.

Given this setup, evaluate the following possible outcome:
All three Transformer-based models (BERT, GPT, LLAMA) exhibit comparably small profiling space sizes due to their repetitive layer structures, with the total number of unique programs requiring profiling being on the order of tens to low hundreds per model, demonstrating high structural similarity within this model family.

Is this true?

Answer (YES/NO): YES